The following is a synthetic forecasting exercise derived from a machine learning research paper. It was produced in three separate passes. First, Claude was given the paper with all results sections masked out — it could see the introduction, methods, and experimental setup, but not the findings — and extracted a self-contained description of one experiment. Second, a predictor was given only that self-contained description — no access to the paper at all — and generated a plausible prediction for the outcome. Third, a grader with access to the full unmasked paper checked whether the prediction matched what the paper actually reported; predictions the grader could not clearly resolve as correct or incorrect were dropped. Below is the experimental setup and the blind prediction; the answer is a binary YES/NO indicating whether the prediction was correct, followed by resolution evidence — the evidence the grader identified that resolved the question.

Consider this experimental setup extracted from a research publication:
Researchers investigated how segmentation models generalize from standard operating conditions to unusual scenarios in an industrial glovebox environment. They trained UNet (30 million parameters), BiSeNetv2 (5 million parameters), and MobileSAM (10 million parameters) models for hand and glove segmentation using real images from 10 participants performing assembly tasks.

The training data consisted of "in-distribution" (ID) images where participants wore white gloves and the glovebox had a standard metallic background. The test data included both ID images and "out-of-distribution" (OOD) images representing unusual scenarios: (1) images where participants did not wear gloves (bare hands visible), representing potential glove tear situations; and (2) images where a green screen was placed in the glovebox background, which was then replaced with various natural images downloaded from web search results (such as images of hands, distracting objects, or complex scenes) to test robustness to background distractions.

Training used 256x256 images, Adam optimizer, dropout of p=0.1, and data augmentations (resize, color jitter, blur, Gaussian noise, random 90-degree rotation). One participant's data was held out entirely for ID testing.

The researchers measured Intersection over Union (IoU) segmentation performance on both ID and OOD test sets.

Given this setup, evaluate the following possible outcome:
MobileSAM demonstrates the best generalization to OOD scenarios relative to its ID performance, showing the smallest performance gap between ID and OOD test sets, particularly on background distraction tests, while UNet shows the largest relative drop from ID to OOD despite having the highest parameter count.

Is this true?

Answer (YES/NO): NO